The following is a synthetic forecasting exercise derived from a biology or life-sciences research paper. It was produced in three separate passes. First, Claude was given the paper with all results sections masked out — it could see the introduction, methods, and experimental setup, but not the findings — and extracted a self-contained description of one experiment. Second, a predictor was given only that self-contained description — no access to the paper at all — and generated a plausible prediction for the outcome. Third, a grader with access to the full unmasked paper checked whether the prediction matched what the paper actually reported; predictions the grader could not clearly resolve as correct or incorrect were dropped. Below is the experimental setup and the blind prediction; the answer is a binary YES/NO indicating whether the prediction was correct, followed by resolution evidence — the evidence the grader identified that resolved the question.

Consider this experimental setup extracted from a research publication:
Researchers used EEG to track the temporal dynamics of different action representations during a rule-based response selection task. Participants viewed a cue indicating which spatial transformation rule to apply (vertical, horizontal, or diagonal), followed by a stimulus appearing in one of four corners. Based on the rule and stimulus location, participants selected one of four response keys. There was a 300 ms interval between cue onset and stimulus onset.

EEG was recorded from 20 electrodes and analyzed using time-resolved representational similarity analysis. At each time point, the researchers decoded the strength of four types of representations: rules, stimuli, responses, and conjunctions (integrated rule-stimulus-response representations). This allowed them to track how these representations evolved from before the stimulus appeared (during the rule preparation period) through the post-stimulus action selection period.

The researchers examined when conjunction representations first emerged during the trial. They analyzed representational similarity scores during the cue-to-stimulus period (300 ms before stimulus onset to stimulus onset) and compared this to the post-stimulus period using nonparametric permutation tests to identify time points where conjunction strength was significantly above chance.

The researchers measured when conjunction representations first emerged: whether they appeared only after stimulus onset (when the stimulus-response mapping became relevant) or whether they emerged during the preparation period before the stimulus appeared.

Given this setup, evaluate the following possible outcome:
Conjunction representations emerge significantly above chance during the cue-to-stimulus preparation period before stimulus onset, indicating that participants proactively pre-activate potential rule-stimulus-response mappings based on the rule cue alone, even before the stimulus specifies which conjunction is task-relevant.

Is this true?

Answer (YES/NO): NO